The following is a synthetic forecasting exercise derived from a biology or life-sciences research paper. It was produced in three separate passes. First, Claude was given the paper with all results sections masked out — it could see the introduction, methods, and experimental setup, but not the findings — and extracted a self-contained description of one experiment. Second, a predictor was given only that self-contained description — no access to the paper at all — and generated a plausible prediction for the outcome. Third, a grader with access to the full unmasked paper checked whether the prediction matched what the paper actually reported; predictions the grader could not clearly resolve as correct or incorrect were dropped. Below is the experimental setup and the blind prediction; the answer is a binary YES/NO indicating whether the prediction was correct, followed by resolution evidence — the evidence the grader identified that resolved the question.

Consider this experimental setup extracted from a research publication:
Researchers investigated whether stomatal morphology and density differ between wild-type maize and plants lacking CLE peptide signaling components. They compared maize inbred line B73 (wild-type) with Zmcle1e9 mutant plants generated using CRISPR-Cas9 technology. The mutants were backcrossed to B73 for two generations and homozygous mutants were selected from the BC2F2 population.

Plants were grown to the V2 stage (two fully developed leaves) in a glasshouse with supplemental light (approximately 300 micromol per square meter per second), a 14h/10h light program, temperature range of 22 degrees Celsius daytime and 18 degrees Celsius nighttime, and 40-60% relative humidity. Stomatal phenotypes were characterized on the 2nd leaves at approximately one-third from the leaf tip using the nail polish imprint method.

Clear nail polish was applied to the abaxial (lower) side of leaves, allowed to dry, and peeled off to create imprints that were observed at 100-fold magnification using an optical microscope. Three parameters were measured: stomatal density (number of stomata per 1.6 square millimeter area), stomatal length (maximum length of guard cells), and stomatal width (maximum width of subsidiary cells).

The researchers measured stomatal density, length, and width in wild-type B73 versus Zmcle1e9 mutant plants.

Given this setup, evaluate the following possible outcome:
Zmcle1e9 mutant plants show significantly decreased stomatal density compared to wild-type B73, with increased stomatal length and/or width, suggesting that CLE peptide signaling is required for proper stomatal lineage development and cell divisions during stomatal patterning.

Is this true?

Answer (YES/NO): NO